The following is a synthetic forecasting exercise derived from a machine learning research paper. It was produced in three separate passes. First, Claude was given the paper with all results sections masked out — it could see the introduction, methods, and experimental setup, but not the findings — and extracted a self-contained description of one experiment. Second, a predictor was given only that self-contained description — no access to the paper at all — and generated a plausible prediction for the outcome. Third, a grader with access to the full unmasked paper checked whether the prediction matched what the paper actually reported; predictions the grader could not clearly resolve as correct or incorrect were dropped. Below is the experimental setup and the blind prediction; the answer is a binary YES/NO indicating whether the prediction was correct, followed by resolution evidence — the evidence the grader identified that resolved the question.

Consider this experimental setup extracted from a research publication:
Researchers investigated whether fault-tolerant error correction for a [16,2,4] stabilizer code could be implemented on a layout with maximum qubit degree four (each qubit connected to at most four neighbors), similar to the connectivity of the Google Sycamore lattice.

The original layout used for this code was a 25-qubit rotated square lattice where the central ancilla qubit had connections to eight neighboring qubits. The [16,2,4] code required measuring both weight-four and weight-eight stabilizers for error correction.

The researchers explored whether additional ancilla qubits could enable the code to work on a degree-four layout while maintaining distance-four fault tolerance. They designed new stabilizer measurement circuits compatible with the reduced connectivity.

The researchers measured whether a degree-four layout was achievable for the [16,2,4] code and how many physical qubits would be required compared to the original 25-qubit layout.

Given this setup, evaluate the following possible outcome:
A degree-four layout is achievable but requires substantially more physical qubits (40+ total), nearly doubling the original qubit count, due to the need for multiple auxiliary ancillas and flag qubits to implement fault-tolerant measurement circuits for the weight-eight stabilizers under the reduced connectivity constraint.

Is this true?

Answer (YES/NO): YES